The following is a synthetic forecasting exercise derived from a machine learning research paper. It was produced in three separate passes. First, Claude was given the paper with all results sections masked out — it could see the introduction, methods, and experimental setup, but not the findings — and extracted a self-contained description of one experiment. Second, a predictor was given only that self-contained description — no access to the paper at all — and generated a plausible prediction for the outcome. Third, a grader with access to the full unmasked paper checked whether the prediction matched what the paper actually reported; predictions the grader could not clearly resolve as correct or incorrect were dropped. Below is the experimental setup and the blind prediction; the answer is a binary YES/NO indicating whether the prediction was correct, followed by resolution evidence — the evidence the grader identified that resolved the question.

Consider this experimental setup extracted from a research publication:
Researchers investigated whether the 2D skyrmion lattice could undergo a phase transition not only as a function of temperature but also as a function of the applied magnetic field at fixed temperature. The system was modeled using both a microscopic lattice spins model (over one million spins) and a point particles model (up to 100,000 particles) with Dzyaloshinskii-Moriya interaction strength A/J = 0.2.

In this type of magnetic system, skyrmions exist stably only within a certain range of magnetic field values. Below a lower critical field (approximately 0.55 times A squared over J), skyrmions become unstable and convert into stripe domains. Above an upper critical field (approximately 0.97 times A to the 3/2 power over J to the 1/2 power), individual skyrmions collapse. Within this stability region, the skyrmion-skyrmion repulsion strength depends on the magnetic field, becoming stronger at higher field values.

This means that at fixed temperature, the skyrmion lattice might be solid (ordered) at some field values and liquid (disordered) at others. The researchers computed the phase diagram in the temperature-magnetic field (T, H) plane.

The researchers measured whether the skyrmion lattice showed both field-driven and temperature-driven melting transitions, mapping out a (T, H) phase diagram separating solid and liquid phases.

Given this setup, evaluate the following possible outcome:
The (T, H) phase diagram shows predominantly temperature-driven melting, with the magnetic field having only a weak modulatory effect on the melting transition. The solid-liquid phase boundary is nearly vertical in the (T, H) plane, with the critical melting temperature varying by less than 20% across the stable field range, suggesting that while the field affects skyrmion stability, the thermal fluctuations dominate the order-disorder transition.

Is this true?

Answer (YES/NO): NO